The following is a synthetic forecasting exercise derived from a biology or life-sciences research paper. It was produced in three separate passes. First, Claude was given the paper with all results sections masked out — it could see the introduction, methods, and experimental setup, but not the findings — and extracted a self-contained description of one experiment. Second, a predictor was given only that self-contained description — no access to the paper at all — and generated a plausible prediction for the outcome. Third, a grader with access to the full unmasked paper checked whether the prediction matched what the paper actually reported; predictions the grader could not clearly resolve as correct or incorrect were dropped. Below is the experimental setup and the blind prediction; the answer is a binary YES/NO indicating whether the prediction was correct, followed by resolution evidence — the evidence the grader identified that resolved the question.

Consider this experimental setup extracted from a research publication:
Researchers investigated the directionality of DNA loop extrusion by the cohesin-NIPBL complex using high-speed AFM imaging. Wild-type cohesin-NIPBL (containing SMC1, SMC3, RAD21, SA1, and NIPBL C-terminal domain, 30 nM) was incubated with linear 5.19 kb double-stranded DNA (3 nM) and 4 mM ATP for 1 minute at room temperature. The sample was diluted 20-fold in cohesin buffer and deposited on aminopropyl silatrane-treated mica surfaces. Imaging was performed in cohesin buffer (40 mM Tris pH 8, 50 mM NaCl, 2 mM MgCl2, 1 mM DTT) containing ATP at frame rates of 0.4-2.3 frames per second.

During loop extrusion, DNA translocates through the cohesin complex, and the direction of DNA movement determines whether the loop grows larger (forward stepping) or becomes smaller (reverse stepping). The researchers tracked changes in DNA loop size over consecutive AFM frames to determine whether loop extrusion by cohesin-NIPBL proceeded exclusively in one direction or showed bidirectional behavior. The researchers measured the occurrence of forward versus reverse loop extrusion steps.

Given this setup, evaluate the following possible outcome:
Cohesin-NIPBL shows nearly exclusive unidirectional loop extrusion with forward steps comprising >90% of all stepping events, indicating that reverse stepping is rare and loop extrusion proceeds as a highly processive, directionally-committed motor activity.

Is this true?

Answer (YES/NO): NO